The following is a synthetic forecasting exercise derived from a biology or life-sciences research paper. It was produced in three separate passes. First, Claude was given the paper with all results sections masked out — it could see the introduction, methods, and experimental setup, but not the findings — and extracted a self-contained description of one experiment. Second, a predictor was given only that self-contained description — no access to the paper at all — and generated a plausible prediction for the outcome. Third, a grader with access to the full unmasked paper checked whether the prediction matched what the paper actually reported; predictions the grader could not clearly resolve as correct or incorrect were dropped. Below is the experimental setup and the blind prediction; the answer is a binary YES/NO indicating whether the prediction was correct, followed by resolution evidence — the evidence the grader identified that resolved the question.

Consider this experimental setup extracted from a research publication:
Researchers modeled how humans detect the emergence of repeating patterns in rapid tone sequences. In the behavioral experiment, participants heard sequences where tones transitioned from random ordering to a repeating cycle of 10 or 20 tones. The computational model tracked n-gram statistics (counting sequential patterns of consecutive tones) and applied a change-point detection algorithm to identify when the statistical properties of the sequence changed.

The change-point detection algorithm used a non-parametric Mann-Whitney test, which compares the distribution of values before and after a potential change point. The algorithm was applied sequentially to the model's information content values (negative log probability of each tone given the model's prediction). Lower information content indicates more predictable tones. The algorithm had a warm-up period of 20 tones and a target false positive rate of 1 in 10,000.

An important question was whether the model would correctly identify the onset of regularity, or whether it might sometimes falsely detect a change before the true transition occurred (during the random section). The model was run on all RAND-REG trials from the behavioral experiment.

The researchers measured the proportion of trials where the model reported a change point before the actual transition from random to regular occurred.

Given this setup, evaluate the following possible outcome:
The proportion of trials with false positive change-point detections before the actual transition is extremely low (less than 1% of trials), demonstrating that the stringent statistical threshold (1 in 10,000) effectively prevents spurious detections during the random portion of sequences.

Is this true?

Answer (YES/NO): YES